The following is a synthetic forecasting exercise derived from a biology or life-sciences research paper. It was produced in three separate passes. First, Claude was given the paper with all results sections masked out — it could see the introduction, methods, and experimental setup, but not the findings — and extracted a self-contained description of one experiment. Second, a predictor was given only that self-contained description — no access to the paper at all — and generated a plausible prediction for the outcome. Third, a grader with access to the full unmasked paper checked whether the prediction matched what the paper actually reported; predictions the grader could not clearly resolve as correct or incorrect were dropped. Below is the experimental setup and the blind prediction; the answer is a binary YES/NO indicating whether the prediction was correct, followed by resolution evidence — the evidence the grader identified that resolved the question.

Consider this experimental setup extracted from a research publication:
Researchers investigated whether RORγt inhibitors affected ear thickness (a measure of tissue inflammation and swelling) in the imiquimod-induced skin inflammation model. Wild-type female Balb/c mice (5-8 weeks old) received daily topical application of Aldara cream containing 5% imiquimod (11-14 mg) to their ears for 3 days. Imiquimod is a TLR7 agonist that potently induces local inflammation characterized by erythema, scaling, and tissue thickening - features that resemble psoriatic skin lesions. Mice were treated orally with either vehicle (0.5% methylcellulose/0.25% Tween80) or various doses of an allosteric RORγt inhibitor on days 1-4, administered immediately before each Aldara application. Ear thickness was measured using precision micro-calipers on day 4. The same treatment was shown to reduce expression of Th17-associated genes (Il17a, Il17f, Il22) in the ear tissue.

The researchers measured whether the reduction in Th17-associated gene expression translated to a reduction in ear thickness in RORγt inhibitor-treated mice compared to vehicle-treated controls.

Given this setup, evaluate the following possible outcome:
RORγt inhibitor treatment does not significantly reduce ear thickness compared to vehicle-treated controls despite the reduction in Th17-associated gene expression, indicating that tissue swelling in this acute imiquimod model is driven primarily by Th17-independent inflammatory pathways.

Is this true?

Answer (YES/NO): NO